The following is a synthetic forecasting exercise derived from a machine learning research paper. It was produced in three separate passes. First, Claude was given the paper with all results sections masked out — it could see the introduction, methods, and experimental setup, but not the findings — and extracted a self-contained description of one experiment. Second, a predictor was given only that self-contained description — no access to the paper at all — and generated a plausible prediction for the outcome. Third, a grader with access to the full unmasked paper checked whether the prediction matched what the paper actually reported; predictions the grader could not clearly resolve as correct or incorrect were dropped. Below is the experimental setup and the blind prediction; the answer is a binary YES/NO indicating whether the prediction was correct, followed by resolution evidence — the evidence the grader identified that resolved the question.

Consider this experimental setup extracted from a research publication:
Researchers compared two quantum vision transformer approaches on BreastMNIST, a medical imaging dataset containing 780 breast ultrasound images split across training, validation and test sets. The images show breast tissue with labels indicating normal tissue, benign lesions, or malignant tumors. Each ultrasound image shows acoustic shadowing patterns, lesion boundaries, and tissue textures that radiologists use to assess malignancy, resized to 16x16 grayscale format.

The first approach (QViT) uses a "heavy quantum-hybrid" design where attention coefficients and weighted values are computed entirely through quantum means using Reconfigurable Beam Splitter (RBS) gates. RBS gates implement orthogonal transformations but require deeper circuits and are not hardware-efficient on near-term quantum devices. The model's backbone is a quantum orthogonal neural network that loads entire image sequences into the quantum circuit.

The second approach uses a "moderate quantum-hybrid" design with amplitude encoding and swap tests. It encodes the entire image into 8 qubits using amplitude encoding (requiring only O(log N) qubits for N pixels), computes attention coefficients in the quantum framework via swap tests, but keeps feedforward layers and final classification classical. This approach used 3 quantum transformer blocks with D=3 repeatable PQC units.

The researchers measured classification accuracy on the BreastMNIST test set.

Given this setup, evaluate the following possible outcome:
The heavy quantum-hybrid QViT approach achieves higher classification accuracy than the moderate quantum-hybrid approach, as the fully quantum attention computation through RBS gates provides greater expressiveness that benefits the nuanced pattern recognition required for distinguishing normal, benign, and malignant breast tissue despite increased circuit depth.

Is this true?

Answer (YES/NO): NO